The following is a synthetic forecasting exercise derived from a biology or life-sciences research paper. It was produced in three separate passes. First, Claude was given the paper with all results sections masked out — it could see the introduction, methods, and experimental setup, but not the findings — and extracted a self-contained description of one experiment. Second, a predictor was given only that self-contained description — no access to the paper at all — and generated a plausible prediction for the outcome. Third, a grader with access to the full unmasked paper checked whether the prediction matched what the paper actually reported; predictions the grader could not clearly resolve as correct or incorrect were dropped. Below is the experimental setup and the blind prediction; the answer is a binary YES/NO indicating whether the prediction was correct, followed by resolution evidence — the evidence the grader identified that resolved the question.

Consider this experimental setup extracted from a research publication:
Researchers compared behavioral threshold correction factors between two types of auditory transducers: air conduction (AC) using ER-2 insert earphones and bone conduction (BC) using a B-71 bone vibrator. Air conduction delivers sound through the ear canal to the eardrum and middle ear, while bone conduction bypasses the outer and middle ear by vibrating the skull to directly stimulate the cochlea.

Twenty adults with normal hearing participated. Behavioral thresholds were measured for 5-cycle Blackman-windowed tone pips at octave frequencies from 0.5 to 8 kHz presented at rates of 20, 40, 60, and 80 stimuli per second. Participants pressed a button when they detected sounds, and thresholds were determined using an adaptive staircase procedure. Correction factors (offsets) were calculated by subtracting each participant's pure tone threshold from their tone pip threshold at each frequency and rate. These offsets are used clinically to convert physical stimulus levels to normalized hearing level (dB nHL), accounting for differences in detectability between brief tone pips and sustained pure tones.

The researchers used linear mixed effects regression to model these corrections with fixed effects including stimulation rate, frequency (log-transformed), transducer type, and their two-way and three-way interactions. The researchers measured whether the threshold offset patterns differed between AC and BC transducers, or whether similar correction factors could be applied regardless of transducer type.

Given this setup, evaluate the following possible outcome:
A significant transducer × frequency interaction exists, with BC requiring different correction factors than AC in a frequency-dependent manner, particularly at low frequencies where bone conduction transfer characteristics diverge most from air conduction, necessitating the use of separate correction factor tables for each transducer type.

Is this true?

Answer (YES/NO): NO